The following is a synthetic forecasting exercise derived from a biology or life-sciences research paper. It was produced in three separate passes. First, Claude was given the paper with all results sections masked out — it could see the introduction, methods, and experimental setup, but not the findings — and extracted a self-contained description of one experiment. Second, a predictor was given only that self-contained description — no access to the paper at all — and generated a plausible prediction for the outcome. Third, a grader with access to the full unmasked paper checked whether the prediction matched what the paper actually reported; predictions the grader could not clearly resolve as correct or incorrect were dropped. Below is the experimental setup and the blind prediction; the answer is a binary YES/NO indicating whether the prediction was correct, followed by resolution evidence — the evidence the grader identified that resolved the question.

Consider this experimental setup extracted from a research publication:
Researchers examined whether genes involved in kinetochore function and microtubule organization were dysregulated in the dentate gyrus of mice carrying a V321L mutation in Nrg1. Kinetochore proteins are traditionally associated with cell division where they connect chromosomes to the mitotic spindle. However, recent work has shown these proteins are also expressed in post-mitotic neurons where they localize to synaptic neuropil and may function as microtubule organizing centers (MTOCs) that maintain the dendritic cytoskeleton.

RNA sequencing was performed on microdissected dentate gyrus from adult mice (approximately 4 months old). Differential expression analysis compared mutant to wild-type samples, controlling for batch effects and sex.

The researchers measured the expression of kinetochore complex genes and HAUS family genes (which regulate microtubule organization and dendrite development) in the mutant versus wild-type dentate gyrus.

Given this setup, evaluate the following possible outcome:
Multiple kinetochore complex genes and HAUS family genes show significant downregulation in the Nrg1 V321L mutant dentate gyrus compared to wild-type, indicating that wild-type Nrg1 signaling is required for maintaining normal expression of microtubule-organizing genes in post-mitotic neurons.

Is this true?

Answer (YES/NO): YES